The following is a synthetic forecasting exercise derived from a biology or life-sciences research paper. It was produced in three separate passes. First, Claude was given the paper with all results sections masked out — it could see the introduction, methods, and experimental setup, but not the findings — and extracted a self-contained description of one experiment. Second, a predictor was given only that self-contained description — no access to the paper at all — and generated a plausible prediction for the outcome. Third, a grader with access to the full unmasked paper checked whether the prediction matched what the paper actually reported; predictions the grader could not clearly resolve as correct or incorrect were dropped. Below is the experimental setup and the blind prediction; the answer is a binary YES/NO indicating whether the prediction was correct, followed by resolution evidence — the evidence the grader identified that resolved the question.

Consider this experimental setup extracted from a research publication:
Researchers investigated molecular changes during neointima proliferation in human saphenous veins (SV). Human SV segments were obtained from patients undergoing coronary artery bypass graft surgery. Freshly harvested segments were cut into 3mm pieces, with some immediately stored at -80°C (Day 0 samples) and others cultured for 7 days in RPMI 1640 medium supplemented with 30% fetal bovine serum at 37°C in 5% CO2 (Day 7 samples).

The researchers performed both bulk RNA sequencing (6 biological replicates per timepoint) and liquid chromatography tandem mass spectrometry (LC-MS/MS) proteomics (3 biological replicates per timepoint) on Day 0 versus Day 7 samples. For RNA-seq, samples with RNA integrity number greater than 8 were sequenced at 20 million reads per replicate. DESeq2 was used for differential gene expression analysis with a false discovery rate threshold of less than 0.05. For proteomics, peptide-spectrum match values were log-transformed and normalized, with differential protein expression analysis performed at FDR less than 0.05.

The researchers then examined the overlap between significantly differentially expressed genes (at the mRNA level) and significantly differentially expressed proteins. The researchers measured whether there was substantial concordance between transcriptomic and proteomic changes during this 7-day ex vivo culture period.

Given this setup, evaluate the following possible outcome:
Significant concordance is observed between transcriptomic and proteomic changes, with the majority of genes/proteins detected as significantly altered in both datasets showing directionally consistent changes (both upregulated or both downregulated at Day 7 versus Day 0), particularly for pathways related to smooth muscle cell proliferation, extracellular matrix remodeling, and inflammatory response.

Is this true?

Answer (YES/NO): NO